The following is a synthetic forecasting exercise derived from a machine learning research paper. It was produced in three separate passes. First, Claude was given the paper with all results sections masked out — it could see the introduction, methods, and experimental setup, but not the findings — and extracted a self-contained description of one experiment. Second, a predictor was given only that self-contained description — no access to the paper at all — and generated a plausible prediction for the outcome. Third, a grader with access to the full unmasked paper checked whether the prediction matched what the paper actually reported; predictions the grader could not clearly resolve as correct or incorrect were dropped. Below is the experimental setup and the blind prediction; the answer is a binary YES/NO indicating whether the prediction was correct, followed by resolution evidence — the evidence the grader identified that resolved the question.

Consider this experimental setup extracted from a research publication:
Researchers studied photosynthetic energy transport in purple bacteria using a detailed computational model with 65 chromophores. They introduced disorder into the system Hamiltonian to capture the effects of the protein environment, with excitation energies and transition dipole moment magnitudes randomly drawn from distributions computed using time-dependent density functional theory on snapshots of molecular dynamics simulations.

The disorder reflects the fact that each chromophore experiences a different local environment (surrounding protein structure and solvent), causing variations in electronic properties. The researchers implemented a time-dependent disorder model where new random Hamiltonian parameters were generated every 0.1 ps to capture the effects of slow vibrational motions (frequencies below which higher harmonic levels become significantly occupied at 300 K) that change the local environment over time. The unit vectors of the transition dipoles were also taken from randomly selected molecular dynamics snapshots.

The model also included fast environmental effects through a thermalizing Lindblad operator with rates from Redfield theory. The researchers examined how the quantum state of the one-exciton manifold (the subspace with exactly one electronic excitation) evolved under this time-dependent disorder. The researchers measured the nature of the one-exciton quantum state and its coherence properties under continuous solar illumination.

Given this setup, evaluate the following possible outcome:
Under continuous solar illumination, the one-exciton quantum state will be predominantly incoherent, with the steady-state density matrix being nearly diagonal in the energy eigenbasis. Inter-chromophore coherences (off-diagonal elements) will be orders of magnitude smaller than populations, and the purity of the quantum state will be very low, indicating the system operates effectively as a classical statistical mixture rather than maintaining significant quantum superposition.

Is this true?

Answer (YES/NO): YES